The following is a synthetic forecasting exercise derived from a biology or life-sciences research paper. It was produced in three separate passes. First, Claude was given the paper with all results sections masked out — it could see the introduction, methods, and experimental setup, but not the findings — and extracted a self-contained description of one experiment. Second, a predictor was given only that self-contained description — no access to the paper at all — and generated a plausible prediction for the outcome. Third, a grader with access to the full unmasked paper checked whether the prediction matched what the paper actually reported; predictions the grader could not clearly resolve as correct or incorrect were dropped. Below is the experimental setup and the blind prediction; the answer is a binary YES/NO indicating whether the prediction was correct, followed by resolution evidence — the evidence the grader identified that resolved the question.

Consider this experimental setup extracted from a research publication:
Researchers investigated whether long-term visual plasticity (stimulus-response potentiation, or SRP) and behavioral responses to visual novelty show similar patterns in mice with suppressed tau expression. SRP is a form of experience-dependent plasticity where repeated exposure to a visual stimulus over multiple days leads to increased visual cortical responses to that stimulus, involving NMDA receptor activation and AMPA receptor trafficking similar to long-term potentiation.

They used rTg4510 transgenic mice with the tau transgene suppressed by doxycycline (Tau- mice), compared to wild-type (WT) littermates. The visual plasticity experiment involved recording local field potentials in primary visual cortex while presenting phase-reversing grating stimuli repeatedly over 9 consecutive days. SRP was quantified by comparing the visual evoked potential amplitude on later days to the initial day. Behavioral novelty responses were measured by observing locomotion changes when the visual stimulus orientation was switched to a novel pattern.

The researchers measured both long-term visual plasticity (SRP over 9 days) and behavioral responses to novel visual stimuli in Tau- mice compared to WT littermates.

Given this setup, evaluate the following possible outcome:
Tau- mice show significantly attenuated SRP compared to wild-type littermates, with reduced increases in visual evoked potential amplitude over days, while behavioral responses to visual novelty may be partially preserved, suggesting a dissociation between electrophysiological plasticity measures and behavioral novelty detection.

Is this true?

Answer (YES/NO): NO